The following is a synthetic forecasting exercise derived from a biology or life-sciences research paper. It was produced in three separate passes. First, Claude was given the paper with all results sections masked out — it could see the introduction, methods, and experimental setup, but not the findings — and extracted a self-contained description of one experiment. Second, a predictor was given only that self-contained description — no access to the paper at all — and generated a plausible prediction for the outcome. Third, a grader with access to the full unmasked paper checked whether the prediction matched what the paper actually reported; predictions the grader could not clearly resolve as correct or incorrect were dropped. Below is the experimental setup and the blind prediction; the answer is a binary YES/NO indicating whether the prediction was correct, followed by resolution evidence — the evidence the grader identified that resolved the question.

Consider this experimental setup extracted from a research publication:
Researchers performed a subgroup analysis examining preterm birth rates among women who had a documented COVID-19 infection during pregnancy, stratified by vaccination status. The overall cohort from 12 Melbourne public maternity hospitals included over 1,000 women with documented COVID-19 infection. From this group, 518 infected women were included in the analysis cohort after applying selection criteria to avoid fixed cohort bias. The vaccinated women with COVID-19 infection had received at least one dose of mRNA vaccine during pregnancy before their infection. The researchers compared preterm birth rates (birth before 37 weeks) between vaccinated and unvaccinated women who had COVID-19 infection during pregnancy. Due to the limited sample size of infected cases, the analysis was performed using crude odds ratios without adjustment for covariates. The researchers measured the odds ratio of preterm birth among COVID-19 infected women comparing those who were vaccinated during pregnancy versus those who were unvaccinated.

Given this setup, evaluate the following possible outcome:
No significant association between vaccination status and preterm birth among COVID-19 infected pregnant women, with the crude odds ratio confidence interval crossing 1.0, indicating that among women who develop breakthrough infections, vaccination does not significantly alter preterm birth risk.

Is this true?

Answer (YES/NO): NO